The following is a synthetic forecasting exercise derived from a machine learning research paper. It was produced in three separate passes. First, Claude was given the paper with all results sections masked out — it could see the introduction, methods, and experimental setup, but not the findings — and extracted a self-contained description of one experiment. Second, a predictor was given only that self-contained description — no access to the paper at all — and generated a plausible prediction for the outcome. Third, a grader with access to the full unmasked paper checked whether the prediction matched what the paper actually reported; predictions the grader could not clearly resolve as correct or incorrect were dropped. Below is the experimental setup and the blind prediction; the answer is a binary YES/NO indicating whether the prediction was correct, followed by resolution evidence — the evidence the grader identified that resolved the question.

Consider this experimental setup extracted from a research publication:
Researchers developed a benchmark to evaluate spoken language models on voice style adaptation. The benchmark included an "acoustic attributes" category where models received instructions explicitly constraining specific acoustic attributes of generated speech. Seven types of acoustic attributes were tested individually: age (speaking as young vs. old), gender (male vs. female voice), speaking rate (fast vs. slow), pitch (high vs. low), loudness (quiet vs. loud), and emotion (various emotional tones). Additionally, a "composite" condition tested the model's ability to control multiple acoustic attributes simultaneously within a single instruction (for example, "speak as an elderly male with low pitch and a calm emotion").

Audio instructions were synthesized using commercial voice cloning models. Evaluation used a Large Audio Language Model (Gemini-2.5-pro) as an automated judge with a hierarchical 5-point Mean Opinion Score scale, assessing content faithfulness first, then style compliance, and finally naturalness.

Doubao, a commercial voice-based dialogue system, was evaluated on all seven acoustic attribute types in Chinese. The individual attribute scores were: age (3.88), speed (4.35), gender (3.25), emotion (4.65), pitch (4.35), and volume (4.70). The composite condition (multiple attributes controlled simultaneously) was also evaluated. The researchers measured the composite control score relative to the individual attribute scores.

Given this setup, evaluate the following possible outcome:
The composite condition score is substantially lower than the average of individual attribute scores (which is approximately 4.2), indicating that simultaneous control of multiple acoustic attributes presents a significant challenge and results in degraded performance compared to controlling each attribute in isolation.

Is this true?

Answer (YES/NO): YES